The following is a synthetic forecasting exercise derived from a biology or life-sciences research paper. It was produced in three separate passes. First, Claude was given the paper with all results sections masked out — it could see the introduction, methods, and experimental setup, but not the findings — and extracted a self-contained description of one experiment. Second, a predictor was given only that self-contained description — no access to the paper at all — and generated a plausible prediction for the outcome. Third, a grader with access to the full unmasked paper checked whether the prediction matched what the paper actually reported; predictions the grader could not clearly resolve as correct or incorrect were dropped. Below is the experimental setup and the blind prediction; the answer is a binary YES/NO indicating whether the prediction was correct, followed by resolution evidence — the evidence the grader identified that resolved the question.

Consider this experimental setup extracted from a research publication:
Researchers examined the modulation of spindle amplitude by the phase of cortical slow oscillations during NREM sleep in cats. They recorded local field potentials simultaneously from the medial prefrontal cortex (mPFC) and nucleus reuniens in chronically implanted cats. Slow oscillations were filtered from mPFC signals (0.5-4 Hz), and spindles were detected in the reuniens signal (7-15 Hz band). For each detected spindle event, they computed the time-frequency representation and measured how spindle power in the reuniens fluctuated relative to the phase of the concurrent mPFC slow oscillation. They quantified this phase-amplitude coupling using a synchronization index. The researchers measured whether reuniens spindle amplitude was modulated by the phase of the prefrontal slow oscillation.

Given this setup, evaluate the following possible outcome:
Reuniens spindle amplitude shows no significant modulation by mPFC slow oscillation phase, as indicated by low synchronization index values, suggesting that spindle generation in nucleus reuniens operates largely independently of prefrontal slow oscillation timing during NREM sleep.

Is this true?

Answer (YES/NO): NO